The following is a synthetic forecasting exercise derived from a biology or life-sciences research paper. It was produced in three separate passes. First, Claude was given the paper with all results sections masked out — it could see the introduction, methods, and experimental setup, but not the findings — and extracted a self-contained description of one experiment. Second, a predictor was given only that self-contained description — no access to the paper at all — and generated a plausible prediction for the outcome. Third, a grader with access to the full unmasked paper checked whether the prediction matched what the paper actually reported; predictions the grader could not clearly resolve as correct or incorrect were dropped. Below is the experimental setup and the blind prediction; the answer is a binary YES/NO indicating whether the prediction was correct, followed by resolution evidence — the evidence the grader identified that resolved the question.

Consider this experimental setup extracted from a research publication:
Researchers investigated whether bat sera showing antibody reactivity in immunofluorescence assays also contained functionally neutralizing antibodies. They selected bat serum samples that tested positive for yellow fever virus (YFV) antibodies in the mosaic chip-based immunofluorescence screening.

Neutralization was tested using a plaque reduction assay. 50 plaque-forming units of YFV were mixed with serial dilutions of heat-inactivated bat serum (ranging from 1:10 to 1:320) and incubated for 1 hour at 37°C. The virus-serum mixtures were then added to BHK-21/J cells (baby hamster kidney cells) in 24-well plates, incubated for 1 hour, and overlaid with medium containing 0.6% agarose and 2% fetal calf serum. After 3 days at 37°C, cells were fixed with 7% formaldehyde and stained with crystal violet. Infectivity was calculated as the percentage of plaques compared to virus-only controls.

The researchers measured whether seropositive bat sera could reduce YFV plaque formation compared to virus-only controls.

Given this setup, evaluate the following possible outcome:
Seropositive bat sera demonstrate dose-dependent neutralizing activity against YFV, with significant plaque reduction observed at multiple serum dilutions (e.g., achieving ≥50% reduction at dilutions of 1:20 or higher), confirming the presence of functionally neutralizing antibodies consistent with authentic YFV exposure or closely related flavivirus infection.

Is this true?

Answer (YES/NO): NO